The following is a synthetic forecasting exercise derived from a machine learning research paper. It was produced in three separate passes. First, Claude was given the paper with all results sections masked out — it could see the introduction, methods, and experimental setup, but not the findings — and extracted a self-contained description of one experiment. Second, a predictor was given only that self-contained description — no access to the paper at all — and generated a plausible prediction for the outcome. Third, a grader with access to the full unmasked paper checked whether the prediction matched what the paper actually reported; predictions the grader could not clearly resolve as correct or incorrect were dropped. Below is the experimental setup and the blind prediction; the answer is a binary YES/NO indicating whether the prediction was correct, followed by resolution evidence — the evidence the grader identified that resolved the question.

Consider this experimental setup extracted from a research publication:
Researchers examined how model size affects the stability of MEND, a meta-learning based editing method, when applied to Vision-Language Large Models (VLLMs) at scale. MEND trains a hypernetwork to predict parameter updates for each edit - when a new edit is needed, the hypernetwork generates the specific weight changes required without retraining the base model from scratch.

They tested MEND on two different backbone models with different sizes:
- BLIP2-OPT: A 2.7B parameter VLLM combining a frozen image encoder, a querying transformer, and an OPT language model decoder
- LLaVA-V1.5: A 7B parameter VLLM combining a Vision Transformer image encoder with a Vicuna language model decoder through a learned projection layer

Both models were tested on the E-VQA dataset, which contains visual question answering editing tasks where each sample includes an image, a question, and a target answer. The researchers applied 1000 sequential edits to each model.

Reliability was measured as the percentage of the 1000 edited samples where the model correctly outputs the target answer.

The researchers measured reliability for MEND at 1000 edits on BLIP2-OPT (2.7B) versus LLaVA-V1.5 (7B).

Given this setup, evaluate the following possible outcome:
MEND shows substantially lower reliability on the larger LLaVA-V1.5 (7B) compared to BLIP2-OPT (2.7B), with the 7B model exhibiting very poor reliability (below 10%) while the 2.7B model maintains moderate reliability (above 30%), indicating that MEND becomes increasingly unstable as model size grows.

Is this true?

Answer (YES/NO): NO